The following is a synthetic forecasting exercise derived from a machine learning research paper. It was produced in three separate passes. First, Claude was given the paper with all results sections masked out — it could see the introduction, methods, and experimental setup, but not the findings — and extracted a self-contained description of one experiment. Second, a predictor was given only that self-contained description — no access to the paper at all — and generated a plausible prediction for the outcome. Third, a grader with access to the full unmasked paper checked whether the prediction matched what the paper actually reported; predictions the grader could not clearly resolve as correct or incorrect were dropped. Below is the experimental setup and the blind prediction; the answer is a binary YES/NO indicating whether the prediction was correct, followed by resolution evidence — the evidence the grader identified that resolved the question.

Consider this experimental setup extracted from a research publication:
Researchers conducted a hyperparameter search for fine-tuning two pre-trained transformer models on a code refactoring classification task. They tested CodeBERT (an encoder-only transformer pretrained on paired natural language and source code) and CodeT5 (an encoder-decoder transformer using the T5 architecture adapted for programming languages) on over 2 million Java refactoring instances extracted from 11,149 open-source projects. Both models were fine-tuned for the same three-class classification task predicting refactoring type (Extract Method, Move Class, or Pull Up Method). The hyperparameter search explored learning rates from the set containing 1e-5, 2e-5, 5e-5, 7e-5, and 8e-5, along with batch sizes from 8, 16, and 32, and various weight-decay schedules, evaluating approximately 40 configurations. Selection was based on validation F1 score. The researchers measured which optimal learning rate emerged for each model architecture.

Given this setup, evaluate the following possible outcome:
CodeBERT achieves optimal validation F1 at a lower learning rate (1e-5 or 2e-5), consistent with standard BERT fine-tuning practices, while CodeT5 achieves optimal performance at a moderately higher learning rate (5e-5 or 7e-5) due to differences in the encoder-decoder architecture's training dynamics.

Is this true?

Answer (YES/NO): YES